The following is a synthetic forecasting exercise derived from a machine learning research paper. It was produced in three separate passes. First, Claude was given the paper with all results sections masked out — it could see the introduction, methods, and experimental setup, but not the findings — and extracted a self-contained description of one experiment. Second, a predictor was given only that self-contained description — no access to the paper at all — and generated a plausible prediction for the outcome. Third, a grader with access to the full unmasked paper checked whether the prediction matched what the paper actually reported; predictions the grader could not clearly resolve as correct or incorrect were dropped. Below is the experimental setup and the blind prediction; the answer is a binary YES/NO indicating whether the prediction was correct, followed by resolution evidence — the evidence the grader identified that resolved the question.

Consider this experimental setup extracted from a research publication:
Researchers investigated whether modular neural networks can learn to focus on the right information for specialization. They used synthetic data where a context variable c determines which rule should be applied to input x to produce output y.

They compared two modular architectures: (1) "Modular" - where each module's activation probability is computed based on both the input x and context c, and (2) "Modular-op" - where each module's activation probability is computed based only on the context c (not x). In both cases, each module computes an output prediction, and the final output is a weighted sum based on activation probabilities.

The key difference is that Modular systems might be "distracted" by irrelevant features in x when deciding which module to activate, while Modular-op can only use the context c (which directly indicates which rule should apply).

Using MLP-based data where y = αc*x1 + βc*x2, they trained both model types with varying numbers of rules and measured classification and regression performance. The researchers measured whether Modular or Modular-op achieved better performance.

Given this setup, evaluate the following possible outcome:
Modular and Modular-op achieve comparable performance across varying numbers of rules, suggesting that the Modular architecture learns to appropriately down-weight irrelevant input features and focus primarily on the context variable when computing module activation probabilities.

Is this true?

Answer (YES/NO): NO